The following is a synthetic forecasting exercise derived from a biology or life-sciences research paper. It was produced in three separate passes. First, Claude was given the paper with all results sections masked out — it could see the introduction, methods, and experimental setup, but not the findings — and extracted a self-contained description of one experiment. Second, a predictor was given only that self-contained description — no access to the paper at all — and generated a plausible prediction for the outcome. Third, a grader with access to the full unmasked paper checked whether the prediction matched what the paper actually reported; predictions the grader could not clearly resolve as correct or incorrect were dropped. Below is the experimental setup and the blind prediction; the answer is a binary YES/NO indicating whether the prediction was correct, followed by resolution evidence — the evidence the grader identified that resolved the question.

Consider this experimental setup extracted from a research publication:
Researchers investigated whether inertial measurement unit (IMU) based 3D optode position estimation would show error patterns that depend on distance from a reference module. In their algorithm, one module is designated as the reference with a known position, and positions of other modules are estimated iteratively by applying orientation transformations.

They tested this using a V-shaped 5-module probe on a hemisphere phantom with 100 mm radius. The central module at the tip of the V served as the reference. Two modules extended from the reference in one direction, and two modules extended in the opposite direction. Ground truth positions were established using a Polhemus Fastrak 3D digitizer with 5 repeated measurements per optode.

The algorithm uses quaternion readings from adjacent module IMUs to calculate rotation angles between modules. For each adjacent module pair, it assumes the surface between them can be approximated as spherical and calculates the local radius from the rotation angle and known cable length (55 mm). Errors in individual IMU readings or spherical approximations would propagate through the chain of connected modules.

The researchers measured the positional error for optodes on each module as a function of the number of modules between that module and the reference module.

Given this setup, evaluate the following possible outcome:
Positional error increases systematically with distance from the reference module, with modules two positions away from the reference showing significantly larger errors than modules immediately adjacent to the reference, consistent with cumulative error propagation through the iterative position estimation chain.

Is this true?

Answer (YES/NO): YES